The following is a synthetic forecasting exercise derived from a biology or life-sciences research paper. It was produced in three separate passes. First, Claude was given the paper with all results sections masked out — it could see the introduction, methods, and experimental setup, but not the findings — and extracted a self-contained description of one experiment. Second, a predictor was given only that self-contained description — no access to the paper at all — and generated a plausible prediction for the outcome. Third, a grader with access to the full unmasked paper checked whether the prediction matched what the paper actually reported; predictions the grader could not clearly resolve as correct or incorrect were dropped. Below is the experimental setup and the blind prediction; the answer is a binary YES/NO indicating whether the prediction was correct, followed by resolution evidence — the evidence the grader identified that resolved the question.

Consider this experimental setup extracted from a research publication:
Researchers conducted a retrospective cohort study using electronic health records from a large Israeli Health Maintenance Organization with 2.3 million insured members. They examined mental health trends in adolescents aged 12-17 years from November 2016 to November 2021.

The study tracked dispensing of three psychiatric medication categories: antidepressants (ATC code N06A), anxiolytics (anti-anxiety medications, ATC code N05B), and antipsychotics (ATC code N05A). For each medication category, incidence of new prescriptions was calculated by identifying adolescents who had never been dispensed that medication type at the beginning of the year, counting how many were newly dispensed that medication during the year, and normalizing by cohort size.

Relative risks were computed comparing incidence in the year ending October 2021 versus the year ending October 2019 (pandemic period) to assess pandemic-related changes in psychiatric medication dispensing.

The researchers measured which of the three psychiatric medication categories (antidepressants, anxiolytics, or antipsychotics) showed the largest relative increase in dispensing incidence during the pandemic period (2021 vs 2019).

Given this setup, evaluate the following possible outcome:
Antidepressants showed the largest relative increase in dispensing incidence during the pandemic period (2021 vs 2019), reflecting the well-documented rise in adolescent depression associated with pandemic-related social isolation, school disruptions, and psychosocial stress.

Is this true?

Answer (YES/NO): NO